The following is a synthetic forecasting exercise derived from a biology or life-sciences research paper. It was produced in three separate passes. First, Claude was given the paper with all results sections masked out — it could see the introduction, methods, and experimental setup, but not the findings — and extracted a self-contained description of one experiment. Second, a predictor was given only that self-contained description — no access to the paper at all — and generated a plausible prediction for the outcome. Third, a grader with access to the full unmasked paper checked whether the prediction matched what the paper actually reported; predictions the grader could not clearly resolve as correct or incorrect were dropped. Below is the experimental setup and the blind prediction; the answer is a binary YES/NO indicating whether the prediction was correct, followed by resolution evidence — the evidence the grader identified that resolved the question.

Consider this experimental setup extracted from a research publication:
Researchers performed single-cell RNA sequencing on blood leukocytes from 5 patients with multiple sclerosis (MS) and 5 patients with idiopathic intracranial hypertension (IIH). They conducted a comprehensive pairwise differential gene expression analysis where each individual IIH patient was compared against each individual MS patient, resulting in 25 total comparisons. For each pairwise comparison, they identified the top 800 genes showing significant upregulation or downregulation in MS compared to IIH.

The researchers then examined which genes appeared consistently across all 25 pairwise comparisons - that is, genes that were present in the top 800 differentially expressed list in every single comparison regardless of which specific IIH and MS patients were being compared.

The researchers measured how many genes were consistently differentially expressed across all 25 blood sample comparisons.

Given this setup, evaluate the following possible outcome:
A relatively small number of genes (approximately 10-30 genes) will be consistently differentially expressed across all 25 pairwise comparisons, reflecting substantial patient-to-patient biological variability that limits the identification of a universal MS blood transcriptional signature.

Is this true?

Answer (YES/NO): NO